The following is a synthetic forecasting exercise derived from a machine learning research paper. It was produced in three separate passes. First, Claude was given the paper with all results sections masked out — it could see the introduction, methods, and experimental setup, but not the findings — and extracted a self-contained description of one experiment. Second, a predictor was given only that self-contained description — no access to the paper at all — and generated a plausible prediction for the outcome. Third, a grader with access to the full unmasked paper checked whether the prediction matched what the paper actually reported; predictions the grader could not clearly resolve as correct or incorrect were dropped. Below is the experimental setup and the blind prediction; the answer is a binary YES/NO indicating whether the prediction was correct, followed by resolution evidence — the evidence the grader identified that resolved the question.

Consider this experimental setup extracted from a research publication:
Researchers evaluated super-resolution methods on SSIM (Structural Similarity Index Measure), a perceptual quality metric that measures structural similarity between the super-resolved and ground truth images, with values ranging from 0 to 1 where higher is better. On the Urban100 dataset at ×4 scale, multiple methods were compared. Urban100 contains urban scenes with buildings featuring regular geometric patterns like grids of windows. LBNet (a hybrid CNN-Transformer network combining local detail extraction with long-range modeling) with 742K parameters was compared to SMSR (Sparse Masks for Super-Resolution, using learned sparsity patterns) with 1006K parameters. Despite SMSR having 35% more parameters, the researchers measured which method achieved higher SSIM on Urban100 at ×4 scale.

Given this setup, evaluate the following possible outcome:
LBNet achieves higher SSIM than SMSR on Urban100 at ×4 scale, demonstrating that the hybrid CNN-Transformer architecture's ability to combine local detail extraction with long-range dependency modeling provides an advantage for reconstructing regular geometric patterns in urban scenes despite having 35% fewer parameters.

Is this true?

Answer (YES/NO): YES